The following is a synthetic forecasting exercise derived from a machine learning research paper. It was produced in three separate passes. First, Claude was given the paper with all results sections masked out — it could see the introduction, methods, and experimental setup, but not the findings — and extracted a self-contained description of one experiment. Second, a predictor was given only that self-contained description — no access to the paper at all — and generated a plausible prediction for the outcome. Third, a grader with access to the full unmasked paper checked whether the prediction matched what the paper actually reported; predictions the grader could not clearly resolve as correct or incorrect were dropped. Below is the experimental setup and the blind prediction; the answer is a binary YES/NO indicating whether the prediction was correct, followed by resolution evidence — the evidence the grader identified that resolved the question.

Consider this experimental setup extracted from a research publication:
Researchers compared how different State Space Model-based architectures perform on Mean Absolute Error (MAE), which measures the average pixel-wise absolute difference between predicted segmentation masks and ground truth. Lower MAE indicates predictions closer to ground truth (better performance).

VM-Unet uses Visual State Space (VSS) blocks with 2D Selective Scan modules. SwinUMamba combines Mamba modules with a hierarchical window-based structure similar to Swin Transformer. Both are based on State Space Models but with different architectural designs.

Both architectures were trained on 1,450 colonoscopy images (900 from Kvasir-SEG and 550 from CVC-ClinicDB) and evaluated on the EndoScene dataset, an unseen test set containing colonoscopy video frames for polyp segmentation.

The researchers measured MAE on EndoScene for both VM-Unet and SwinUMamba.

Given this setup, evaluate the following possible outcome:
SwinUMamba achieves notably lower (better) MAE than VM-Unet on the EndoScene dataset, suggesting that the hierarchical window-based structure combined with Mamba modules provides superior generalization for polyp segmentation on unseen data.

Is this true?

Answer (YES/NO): NO